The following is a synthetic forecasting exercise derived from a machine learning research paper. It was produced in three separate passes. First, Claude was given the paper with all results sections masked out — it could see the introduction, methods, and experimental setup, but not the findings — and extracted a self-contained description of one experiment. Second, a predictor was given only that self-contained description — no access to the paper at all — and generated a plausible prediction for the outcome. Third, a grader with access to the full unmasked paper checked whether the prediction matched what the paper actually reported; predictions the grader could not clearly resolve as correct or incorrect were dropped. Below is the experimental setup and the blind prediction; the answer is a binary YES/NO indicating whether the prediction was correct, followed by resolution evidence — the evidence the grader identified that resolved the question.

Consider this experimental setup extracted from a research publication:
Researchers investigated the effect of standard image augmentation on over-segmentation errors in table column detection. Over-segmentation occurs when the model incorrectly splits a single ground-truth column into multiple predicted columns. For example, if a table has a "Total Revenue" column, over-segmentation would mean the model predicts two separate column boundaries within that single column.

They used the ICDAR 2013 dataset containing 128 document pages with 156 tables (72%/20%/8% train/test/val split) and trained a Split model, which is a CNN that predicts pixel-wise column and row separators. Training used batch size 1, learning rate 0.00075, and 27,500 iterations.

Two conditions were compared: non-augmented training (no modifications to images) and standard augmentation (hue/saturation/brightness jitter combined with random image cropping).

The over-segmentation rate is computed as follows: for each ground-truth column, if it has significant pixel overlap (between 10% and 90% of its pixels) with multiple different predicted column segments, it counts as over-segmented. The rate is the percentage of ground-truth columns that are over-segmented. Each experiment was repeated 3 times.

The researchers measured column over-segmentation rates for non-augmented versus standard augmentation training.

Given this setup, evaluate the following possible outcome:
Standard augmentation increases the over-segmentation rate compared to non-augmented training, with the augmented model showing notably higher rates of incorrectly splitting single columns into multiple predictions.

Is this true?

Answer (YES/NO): YES